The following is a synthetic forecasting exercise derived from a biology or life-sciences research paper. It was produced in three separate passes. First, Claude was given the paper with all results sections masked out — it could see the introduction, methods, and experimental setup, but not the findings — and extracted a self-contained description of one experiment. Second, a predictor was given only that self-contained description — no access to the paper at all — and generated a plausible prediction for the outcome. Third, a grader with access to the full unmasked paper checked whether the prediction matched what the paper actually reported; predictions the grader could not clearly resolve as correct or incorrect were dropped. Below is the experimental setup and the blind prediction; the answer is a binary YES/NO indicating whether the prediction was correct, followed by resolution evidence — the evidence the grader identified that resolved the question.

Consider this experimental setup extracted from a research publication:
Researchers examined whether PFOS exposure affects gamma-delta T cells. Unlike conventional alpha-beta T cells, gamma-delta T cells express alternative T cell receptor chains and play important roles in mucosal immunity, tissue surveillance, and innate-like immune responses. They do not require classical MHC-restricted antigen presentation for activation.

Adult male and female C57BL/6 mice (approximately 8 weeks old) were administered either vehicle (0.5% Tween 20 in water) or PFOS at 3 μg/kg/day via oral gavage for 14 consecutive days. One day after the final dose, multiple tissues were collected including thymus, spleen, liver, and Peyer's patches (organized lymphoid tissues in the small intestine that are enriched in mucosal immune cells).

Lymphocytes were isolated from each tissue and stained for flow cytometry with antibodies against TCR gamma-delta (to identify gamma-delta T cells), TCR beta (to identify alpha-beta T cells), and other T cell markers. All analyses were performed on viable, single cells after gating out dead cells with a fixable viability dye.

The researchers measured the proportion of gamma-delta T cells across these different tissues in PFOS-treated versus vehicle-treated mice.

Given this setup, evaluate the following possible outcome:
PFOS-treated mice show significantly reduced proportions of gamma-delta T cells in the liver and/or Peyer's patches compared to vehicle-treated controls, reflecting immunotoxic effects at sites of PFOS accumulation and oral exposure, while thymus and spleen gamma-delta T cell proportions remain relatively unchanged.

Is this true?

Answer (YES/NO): NO